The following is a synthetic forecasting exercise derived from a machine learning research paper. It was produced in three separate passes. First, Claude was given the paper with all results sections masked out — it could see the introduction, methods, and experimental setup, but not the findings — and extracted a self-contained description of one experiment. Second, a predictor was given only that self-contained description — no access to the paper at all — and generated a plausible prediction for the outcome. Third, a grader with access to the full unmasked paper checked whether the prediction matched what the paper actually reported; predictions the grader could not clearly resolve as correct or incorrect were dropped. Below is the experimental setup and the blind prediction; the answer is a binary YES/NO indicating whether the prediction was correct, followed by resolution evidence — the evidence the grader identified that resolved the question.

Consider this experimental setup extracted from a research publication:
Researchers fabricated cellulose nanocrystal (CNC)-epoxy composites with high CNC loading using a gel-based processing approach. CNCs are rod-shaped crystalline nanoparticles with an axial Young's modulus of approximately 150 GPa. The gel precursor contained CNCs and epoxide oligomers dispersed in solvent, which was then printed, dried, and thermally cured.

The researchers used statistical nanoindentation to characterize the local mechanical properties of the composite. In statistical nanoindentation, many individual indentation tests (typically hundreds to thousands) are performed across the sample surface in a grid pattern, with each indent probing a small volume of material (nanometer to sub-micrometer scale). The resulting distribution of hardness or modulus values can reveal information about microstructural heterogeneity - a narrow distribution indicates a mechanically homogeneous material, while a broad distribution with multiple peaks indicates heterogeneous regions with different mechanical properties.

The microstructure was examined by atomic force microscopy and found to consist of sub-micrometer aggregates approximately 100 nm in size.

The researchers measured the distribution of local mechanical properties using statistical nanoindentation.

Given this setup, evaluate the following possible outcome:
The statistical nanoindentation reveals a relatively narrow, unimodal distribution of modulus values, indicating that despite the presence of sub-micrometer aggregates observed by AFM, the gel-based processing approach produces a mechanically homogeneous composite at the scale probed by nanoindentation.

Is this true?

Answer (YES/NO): YES